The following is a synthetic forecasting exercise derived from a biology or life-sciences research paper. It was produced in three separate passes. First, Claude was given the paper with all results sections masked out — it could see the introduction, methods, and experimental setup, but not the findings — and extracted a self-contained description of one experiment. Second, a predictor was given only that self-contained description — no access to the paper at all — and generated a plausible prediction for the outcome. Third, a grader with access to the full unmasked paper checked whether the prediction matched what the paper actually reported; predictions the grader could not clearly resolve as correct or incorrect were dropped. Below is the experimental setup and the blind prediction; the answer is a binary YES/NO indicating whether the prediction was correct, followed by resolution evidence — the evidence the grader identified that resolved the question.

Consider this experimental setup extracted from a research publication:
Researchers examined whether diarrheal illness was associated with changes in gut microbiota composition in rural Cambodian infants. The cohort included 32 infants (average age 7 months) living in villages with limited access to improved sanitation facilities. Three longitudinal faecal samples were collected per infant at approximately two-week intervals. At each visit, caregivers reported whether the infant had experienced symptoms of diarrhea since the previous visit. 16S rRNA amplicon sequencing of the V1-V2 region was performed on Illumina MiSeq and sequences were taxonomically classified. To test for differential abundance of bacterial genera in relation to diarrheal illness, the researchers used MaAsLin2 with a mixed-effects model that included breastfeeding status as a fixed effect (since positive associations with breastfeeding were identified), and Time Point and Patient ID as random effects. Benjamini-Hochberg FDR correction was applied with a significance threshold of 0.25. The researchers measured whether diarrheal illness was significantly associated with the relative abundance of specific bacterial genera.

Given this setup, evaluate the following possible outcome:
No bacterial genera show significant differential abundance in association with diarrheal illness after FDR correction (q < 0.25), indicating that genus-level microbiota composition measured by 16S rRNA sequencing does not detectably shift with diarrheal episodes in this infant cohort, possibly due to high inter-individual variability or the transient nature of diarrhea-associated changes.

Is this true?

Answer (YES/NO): NO